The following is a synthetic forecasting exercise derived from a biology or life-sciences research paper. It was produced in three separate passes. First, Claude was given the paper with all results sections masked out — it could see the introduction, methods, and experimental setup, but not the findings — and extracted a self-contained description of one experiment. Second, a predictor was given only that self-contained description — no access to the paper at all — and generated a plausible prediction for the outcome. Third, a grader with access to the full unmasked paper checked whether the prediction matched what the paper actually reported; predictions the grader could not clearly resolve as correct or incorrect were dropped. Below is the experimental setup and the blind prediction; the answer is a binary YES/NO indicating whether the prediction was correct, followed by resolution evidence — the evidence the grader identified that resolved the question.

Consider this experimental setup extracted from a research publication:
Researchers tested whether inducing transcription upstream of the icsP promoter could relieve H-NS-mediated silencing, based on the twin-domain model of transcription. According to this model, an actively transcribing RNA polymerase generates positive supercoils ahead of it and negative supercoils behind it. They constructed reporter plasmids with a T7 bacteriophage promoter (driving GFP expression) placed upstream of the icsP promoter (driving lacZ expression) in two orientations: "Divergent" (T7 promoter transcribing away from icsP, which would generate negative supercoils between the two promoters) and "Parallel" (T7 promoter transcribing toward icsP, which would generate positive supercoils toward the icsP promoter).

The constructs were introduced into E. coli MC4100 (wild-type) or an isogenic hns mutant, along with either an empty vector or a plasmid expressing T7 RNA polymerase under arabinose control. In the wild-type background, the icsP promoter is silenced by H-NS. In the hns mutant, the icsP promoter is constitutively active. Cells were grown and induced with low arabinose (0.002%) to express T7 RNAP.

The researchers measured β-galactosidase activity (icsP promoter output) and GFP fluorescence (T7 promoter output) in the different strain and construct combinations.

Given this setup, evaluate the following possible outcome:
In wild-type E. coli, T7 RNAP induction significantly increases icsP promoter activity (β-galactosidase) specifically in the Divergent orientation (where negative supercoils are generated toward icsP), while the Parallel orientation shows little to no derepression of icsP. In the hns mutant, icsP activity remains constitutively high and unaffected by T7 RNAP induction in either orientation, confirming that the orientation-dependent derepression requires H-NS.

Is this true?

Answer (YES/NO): NO